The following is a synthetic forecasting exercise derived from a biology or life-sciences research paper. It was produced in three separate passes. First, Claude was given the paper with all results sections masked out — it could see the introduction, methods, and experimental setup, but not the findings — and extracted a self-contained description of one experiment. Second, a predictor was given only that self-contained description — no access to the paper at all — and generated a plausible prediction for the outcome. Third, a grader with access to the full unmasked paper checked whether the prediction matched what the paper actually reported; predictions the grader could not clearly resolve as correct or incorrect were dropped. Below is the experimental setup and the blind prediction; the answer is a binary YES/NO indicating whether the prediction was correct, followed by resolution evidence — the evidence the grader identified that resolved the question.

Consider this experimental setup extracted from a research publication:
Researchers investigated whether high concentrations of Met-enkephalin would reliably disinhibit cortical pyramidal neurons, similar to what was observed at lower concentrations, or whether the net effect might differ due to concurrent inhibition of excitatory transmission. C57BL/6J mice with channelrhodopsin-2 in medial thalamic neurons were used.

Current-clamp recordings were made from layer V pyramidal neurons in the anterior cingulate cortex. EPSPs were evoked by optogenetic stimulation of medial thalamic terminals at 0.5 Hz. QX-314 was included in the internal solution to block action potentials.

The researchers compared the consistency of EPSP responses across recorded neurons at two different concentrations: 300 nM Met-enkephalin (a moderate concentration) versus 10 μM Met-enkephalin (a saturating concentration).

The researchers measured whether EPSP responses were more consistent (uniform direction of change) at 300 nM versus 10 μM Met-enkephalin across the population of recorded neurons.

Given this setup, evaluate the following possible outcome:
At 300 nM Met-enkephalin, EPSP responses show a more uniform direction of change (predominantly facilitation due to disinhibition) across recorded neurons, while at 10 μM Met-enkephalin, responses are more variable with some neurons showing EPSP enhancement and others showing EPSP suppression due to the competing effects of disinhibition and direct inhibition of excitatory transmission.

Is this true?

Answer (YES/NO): NO